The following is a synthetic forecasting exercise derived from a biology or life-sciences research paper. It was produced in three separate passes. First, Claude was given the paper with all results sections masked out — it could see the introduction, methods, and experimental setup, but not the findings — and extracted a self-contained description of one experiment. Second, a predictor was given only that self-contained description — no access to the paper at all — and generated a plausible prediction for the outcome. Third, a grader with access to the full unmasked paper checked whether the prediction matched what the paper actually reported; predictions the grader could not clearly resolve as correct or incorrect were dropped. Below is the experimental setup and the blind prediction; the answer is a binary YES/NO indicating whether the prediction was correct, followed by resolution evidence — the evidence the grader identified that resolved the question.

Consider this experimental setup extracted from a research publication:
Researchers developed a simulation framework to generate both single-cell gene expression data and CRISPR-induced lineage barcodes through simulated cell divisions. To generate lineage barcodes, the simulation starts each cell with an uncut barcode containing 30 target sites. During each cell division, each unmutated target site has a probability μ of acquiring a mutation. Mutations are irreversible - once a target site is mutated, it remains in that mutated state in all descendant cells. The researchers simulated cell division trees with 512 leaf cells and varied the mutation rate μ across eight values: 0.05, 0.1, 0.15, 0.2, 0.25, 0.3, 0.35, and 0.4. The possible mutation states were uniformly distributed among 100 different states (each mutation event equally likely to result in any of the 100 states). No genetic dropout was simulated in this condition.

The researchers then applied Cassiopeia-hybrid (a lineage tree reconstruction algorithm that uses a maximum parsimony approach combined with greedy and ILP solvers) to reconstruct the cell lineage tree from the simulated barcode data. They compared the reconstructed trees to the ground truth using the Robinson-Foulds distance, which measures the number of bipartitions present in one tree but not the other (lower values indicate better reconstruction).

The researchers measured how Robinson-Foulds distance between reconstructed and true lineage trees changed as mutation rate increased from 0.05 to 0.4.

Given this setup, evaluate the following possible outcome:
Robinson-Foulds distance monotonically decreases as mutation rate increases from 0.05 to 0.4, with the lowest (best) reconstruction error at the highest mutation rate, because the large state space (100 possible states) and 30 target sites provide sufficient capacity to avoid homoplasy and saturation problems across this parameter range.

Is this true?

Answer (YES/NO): NO